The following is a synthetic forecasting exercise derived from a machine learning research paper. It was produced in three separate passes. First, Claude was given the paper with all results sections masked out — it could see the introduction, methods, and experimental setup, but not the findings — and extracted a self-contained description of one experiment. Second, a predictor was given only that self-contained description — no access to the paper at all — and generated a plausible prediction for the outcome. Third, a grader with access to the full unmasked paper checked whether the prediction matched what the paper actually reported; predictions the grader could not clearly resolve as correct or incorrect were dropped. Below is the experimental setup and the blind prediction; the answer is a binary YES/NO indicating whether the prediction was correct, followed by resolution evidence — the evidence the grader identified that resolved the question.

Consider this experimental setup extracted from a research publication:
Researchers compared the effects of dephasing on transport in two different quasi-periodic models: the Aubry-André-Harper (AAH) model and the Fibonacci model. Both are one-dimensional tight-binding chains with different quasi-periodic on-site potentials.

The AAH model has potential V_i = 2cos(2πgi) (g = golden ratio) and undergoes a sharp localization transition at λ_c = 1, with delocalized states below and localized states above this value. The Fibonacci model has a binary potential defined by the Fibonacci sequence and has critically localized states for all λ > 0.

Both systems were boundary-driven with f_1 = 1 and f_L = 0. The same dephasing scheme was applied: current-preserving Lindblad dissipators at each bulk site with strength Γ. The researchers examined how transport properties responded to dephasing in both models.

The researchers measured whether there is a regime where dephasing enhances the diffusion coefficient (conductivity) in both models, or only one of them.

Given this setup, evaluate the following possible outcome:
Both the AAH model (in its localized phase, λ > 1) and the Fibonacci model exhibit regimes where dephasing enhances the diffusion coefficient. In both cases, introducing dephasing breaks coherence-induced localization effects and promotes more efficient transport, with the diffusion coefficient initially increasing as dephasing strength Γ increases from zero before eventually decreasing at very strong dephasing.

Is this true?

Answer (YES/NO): YES